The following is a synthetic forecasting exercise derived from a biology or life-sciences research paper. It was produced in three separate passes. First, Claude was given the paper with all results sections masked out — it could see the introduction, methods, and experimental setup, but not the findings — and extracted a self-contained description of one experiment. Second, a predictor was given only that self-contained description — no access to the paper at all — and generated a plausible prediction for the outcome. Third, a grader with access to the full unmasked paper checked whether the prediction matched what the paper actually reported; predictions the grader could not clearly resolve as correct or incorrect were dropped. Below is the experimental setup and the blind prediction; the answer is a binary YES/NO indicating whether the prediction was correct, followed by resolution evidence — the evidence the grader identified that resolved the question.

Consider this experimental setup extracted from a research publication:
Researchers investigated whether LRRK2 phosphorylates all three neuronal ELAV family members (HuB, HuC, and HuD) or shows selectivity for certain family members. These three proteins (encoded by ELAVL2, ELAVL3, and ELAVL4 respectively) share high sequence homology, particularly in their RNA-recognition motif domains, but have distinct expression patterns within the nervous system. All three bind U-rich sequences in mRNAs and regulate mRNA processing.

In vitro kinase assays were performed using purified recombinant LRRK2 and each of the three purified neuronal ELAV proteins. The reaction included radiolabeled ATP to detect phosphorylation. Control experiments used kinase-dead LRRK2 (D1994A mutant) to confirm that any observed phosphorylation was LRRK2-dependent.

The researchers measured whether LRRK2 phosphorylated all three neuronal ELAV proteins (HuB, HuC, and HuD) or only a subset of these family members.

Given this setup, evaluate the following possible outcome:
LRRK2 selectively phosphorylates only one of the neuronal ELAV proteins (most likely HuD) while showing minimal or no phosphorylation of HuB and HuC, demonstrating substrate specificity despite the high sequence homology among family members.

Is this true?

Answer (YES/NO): NO